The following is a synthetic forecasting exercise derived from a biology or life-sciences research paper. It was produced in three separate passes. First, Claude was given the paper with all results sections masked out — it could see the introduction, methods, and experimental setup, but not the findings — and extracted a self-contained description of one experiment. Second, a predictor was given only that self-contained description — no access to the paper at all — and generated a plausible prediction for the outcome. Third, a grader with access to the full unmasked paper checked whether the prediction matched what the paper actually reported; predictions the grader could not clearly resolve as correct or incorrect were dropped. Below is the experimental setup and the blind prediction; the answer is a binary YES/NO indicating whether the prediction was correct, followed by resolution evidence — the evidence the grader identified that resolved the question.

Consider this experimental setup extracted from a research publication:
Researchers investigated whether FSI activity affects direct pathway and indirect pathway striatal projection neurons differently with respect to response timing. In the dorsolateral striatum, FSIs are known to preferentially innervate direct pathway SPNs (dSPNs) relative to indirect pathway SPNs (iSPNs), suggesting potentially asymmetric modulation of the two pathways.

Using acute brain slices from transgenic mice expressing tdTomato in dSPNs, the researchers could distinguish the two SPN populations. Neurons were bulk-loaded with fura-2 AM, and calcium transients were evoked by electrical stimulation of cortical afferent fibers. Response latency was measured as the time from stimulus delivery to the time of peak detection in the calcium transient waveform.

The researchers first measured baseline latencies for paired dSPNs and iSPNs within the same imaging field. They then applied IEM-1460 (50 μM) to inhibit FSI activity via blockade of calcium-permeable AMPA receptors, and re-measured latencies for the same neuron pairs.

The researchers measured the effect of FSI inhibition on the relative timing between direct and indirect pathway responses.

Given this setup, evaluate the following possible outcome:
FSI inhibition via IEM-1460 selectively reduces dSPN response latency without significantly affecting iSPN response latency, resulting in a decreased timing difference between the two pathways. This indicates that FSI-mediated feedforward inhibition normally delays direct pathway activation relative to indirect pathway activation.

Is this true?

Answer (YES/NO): NO